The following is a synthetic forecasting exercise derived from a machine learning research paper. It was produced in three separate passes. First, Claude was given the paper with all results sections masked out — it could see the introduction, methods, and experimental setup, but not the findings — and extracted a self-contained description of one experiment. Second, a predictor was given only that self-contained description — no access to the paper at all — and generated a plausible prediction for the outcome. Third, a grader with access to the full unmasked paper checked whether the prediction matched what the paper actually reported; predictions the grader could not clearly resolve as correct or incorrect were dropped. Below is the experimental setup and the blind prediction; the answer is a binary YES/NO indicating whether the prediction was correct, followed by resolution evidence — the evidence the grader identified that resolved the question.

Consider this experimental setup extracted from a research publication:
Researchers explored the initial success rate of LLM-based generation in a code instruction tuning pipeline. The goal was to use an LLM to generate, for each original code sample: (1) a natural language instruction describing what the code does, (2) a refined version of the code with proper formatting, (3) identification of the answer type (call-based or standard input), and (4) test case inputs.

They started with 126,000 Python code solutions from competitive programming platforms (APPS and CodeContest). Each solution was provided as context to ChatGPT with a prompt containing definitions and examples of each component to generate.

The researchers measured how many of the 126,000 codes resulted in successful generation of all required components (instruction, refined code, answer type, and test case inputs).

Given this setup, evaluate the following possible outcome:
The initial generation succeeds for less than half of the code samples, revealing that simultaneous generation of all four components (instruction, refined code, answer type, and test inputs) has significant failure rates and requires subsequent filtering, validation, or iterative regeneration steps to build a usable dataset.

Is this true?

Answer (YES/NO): NO